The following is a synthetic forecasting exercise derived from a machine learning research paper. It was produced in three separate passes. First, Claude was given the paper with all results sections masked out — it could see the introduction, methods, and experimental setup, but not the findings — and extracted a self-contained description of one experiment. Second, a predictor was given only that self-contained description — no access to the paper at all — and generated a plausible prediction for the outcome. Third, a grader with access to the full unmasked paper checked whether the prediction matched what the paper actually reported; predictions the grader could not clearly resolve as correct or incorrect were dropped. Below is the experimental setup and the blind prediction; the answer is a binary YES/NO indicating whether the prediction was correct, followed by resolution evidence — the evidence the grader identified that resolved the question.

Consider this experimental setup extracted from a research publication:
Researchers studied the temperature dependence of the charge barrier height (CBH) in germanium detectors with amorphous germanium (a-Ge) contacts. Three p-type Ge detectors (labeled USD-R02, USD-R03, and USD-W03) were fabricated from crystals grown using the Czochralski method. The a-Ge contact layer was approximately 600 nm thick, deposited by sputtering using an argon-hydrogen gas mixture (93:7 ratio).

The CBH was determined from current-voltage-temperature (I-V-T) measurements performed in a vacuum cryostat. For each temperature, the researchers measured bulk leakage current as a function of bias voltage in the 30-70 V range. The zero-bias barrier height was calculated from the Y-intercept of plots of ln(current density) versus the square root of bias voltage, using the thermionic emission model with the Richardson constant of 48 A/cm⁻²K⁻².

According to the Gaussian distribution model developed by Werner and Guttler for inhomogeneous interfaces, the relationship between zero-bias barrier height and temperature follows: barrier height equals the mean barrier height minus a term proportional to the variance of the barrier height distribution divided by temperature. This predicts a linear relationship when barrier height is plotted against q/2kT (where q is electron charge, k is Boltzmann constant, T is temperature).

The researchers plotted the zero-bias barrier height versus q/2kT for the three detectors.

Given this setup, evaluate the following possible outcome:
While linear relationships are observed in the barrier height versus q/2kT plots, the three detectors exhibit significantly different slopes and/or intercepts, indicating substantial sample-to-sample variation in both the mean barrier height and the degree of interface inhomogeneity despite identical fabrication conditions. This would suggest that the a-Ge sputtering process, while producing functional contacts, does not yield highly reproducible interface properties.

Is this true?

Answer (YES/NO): YES